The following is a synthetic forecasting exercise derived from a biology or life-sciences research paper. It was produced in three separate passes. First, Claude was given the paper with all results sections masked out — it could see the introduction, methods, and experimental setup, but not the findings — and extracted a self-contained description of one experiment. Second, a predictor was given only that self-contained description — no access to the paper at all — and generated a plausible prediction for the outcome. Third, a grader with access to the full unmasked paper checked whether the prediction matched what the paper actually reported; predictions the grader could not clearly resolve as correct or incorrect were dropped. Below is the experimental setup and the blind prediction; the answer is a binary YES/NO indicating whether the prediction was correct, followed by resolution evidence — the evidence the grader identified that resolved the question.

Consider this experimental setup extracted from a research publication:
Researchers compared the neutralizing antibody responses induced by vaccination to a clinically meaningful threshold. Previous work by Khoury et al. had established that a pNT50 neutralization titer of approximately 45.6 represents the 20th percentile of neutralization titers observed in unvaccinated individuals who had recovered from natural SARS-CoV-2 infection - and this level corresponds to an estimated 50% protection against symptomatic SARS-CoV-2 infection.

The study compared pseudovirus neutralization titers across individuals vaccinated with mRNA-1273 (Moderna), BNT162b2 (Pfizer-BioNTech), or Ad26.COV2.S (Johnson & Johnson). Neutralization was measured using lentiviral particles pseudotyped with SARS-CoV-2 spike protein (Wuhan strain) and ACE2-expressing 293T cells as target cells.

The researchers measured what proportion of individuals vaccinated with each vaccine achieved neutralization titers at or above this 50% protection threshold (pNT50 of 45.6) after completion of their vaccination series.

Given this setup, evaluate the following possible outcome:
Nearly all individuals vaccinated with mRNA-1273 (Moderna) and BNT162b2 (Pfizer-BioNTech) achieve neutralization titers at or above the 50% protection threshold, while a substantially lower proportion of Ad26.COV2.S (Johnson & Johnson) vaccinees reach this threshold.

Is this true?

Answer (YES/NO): YES